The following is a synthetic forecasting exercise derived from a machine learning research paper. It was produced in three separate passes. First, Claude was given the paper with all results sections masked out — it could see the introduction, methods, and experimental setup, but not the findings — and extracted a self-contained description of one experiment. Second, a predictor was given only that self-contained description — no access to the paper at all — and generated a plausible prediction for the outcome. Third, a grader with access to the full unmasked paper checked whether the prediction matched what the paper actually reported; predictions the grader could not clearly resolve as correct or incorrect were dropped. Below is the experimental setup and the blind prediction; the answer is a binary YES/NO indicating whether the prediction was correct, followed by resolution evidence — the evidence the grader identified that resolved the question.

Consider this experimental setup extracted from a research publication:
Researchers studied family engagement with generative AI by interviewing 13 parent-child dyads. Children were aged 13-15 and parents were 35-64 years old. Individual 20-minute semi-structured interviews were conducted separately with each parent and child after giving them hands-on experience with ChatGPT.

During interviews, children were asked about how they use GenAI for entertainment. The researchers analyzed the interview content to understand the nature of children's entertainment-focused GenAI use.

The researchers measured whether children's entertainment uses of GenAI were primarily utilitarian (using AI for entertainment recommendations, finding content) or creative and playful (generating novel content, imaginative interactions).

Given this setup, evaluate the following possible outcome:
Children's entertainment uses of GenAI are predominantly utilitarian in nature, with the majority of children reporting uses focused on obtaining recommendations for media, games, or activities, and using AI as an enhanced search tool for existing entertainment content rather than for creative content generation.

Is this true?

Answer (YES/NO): NO